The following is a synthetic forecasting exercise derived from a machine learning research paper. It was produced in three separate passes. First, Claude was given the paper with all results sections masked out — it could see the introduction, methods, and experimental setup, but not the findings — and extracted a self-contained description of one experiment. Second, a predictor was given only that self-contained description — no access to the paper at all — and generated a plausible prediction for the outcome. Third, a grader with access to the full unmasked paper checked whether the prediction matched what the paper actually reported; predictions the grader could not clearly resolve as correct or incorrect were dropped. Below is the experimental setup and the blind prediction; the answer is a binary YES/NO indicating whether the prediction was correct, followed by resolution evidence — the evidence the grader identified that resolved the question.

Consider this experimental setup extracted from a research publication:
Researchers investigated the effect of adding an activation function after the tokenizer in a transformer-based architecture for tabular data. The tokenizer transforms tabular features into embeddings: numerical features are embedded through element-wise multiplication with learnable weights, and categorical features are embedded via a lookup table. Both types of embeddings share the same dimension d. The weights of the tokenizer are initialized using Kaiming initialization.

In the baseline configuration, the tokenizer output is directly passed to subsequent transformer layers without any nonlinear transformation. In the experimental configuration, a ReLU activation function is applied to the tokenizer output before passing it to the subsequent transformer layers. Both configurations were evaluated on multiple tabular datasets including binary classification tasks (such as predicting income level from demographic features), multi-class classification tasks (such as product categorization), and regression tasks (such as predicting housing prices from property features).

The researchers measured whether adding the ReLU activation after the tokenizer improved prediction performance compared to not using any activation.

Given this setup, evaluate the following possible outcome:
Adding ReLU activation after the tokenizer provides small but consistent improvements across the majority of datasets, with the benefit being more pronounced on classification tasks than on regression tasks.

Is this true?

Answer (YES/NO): NO